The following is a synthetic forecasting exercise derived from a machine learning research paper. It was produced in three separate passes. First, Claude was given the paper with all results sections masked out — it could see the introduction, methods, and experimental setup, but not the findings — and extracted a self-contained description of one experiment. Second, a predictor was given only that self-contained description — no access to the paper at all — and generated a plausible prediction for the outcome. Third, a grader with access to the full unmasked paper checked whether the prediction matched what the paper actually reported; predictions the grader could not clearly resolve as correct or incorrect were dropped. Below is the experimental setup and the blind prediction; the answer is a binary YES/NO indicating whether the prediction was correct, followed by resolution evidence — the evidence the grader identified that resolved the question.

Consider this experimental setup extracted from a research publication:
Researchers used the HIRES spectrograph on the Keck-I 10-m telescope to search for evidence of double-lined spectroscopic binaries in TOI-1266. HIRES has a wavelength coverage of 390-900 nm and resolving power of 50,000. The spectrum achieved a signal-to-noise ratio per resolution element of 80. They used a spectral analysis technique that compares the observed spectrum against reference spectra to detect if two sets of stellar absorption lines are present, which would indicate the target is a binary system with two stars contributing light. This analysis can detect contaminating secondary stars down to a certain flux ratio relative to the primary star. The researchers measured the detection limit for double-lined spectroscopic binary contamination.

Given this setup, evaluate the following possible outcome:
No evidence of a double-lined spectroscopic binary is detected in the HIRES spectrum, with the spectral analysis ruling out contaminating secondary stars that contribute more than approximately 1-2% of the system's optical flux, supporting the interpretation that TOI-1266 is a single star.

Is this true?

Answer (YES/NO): YES